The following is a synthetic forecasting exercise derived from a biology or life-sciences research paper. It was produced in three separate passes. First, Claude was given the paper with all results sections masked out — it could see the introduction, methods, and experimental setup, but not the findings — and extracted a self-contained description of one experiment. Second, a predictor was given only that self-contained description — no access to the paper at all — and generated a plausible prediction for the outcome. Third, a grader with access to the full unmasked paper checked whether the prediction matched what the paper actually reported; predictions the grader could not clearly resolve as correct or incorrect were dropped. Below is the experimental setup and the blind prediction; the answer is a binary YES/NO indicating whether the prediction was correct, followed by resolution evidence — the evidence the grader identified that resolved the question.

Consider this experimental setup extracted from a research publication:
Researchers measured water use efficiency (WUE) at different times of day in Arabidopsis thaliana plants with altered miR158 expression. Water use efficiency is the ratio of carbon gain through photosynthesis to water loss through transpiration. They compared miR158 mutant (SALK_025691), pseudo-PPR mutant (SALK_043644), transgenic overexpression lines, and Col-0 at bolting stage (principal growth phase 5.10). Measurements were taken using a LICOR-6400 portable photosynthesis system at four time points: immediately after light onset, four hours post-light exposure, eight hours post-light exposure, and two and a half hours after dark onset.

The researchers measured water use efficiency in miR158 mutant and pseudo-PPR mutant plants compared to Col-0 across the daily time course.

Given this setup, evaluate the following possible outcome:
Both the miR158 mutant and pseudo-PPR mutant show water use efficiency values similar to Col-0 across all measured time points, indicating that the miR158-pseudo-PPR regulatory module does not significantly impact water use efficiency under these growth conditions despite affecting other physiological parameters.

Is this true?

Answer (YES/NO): NO